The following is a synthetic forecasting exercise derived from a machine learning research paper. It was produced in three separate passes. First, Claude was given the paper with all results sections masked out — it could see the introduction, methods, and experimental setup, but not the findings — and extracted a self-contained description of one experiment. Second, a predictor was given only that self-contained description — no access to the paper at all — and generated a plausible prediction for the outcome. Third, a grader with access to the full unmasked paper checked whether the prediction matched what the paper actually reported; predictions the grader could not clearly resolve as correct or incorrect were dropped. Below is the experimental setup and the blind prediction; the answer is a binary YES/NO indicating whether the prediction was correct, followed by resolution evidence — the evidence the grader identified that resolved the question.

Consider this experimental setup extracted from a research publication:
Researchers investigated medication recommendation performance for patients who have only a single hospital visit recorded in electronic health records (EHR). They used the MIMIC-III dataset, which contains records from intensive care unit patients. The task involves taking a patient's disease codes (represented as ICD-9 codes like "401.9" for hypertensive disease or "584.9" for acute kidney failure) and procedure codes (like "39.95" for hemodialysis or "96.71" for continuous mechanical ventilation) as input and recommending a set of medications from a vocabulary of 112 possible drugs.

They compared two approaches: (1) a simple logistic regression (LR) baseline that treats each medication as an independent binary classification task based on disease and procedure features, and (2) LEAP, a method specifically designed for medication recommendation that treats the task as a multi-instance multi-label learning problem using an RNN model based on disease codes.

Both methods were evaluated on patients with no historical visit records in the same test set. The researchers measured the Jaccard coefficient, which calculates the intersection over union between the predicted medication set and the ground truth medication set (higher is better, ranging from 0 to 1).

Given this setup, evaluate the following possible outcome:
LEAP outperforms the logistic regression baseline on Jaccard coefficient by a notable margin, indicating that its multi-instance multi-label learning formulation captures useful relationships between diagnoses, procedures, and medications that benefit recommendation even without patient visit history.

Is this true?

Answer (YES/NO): NO